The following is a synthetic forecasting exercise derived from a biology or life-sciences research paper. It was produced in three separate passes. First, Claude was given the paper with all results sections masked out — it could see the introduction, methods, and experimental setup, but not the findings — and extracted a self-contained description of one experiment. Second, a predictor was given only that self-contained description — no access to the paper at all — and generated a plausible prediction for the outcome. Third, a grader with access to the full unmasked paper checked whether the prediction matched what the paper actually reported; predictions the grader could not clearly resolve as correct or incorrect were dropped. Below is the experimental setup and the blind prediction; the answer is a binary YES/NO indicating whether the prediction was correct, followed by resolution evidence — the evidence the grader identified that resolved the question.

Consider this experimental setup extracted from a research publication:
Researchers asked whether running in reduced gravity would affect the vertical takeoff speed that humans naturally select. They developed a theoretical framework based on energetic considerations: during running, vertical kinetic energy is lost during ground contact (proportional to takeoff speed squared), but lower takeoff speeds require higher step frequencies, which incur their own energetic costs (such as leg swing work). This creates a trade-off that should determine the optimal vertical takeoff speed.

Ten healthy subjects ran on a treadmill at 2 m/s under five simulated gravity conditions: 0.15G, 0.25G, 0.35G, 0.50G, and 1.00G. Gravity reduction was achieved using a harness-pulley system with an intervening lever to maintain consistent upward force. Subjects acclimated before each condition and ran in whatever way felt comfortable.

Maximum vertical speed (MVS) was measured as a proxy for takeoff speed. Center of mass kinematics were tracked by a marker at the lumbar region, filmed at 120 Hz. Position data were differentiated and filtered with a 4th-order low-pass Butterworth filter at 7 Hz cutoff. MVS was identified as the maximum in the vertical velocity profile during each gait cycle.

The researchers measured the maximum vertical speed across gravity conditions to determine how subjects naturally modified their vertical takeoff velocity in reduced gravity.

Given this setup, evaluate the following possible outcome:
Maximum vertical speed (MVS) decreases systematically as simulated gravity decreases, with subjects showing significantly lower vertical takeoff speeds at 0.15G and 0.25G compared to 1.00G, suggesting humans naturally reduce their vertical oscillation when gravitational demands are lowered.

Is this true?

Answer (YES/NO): YES